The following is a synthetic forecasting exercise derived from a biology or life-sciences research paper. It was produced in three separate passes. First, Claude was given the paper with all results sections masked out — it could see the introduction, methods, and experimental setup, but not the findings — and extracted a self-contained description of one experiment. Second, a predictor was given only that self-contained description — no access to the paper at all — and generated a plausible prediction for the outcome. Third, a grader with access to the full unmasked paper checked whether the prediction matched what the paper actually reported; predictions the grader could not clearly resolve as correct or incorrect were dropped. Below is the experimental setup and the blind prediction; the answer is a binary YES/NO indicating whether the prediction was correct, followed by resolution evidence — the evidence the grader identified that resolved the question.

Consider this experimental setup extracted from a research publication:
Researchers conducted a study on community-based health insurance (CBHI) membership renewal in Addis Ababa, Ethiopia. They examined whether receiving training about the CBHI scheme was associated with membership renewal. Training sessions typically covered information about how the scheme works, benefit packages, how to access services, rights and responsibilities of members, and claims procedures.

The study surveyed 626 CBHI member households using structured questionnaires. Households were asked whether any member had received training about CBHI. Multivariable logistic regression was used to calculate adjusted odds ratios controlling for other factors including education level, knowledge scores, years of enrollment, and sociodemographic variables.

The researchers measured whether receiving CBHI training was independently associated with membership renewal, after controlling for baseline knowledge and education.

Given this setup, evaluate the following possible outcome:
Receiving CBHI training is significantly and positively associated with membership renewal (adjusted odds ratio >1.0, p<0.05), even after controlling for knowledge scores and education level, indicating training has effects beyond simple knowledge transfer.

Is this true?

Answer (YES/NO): YES